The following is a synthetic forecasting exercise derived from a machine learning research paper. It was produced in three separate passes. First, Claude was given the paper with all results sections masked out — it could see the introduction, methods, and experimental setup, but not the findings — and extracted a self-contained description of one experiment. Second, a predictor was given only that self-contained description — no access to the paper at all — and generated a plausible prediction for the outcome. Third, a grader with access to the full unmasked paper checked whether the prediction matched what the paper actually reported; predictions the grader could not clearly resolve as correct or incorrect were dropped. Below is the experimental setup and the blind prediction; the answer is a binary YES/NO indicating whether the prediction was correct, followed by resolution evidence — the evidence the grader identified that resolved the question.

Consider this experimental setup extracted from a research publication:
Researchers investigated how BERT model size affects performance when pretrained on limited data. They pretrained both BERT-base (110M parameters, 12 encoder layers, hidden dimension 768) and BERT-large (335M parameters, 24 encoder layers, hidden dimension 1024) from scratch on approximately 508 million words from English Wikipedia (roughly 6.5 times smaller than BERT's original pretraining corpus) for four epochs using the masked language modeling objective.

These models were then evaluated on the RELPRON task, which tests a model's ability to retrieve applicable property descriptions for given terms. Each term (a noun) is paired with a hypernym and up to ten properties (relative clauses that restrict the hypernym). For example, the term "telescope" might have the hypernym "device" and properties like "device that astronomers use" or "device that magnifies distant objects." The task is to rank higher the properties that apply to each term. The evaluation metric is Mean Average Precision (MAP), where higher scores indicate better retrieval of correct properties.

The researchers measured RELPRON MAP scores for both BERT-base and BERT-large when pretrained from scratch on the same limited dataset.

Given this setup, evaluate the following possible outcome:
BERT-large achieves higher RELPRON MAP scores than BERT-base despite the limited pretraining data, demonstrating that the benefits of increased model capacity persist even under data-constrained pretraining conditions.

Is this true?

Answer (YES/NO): NO